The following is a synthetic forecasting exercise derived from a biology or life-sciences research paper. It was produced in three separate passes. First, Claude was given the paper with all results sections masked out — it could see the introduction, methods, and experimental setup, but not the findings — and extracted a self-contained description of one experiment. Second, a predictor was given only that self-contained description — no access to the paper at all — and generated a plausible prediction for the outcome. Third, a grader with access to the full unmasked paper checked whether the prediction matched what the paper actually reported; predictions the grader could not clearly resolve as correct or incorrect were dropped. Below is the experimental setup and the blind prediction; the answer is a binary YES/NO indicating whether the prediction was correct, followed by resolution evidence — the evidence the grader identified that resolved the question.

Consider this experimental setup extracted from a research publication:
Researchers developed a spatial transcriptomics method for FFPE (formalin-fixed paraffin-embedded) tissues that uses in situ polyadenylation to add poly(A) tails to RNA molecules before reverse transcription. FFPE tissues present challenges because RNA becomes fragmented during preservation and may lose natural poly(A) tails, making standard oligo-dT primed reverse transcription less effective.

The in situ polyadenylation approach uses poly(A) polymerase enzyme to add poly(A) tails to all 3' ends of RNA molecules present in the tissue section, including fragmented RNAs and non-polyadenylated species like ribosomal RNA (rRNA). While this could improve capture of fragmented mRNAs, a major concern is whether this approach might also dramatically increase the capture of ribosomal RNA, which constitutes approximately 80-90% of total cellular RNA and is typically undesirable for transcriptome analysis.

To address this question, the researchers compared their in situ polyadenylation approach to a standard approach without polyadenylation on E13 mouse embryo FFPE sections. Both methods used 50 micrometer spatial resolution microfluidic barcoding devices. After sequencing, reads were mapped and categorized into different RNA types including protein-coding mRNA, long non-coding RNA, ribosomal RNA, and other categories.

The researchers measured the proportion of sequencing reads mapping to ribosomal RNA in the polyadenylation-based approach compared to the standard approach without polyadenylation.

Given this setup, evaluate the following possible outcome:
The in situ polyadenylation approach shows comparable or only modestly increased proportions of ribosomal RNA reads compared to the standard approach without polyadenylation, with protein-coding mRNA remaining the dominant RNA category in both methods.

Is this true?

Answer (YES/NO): YES